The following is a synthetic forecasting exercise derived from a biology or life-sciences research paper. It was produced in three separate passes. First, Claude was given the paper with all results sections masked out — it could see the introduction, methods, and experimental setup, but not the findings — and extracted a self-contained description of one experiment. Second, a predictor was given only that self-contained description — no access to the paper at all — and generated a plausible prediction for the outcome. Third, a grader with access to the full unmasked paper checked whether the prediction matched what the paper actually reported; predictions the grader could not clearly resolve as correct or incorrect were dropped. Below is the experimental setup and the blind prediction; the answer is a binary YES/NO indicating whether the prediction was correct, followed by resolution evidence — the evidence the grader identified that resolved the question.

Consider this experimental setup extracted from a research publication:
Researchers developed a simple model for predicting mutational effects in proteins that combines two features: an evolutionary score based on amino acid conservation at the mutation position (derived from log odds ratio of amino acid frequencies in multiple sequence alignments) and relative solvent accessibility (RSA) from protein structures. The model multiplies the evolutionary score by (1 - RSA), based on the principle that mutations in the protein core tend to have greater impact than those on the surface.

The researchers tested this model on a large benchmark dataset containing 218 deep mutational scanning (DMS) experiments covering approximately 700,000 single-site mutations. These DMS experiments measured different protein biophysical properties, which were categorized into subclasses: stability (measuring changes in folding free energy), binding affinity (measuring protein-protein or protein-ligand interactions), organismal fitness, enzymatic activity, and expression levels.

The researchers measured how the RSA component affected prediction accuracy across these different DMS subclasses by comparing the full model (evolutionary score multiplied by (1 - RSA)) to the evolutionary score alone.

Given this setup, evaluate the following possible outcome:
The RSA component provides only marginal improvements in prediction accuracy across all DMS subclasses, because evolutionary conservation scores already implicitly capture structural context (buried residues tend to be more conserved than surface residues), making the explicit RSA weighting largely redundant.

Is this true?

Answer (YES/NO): NO